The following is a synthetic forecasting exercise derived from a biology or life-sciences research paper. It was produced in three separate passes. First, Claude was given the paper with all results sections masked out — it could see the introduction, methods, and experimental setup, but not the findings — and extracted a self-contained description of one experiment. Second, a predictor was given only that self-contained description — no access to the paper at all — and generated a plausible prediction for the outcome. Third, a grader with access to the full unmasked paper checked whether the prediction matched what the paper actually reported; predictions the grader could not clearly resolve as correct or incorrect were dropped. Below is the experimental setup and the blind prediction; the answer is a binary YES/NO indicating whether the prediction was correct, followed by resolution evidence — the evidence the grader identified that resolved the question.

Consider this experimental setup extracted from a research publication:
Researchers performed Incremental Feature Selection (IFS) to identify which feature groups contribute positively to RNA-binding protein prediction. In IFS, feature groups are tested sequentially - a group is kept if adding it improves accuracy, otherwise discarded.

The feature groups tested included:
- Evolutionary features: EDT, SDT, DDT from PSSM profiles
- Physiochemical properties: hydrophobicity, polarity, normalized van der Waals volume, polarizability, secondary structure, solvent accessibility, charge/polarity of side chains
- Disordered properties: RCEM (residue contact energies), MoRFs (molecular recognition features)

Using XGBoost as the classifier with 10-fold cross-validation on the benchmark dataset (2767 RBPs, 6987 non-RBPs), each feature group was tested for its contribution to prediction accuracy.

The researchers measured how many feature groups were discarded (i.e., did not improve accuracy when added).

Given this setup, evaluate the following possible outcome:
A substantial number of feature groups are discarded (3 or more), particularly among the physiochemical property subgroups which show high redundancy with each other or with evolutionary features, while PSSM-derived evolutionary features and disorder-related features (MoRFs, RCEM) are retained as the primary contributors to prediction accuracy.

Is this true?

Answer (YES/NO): NO